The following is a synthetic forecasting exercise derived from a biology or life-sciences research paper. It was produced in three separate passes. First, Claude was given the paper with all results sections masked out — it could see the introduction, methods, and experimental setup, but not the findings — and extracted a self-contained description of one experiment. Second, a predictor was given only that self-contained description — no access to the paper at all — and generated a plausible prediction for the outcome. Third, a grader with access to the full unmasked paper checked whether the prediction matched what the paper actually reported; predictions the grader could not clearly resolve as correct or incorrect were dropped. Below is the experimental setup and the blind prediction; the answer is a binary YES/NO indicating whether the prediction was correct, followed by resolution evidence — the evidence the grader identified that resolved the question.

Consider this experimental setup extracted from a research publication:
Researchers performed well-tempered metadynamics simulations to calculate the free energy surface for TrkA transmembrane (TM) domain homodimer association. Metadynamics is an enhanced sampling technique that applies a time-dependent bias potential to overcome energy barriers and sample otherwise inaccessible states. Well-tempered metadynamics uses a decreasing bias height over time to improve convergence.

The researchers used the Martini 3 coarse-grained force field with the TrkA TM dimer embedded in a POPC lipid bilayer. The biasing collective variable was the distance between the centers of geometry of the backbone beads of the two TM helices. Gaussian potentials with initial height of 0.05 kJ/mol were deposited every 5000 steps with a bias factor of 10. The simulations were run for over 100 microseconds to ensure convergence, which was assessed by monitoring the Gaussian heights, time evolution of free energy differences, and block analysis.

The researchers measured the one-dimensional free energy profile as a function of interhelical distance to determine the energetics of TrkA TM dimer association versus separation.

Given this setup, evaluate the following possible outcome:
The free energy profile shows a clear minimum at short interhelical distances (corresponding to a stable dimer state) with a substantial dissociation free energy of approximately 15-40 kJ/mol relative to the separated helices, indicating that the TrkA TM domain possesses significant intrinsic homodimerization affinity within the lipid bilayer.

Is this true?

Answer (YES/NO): YES